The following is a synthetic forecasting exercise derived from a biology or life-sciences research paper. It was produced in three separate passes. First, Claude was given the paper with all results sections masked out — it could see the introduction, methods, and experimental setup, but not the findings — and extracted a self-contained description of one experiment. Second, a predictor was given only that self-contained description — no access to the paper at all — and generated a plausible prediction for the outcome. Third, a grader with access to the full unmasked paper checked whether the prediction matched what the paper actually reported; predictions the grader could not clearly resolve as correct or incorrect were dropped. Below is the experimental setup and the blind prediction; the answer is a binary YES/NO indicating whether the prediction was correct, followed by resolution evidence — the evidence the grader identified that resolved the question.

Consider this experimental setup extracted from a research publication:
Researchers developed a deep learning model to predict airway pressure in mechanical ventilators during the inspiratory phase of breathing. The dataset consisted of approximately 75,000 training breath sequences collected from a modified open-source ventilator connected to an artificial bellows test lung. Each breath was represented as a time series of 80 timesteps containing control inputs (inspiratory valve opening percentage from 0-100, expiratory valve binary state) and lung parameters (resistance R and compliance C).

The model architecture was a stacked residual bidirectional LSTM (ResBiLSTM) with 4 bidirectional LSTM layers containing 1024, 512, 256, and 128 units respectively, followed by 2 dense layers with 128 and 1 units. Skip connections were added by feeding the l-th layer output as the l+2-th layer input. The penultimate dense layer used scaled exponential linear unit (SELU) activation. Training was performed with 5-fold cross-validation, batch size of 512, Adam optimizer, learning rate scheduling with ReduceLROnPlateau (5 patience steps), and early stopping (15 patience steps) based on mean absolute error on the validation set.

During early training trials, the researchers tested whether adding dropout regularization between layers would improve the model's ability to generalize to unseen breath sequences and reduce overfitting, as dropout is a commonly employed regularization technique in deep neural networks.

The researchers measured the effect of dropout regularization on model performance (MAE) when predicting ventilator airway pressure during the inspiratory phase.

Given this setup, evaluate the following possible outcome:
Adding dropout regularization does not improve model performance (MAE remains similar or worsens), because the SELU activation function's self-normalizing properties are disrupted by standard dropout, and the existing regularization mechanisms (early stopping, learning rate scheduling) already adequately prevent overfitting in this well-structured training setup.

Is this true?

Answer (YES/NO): YES